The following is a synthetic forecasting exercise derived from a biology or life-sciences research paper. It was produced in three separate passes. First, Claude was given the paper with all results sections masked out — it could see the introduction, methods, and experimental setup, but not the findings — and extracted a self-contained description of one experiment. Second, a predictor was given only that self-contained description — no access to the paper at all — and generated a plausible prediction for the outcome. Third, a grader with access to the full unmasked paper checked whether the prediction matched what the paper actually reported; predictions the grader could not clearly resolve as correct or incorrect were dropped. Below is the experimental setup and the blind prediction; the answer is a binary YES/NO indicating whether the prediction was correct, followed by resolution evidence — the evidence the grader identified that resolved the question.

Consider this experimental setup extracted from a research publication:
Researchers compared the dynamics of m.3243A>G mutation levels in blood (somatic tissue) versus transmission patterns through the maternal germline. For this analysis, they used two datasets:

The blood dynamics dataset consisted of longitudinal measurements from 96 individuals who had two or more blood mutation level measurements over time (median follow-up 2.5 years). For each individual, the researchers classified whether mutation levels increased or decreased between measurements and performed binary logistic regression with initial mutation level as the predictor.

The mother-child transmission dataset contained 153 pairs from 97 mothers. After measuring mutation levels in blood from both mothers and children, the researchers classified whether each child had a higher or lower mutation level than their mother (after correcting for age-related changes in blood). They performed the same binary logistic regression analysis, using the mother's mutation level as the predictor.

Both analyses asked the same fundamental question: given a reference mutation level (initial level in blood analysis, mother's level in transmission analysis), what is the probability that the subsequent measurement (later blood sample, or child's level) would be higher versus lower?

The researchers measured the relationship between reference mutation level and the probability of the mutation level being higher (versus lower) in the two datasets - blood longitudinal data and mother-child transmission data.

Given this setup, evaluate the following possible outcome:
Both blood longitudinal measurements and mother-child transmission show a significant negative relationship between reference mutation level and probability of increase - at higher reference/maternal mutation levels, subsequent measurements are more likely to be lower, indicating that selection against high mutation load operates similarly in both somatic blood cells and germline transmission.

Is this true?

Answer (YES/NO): NO